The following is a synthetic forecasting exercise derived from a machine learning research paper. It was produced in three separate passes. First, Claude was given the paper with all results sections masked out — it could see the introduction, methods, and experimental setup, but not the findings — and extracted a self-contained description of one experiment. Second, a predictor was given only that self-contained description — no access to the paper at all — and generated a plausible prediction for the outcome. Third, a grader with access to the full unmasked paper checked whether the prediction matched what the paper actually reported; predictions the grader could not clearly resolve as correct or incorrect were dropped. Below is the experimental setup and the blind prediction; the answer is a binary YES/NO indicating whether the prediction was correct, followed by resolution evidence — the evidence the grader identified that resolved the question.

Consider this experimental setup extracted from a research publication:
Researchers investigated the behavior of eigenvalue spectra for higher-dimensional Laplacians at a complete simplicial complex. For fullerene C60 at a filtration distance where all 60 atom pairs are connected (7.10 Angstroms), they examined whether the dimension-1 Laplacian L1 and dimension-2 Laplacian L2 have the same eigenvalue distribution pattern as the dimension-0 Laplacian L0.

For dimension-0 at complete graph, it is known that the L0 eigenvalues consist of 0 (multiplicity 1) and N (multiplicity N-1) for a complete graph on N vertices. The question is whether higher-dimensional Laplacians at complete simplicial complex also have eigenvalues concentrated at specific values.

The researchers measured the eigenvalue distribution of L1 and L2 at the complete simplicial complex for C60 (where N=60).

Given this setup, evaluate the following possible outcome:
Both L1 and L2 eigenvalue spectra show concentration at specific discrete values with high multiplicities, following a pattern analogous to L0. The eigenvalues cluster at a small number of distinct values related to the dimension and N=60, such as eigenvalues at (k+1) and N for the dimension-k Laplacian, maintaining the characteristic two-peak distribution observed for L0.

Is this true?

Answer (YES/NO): NO